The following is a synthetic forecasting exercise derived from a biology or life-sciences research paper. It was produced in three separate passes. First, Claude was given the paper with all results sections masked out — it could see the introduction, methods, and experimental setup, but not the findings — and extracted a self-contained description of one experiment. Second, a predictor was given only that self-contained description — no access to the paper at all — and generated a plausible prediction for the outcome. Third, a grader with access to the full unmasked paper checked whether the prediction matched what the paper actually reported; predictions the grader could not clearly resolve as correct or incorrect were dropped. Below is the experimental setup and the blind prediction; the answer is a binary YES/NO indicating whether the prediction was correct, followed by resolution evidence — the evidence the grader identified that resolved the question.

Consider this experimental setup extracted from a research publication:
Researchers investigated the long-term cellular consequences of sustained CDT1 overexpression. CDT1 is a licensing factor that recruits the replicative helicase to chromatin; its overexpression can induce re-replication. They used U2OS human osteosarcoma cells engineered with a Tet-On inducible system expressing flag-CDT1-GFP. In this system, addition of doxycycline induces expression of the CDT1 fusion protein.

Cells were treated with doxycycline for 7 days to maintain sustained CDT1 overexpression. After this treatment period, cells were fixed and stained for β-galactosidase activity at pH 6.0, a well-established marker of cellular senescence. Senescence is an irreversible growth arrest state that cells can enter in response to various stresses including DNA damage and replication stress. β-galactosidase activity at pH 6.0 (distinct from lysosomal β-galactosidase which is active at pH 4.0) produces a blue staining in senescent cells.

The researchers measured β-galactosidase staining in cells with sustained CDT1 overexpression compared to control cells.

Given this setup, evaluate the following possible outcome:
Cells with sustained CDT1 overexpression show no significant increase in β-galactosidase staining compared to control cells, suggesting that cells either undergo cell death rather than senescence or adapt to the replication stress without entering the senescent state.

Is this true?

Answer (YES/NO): NO